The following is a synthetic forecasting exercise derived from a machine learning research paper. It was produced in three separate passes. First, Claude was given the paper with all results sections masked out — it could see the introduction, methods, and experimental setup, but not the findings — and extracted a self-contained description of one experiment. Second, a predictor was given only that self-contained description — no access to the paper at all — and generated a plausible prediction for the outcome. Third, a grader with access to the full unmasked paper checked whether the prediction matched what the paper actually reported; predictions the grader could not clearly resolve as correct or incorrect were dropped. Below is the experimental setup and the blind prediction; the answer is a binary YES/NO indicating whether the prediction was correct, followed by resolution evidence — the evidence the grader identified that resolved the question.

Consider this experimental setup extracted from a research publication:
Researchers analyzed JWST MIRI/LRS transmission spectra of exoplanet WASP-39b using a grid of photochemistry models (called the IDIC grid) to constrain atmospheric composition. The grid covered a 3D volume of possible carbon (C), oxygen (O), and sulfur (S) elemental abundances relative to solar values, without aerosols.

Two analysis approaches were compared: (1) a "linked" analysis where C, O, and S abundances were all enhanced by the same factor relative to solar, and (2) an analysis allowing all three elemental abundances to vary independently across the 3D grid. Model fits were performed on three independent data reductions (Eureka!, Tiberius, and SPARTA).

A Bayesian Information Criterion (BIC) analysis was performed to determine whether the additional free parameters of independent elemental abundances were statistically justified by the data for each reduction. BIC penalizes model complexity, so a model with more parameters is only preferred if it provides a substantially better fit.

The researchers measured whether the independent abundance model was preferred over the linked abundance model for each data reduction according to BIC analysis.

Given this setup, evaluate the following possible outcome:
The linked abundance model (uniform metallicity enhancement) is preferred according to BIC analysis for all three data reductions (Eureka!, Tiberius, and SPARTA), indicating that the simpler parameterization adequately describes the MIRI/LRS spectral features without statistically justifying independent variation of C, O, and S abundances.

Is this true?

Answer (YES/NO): NO